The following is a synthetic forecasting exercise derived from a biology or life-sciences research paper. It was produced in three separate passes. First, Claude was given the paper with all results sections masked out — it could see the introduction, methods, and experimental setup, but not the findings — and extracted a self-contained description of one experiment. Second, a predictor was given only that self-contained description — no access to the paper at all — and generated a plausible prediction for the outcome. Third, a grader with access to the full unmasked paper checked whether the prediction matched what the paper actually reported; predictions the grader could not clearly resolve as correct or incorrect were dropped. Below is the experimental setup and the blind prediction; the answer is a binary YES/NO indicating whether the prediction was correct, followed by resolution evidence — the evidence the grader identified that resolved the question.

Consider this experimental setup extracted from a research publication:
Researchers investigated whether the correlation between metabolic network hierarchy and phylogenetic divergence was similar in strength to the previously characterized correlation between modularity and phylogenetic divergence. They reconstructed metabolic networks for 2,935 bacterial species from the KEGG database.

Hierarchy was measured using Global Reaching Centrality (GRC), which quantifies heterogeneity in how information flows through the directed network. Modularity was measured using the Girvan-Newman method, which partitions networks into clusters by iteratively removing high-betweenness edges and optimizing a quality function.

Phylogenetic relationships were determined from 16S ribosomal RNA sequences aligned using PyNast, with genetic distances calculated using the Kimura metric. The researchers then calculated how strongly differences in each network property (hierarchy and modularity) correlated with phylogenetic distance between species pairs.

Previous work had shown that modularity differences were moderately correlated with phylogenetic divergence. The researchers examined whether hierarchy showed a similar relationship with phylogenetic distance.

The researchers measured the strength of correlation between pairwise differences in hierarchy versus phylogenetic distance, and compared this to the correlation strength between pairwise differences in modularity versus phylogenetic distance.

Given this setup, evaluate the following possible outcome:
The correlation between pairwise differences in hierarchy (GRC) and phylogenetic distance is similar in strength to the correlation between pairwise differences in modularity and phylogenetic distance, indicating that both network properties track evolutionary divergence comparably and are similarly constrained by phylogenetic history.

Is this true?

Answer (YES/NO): YES